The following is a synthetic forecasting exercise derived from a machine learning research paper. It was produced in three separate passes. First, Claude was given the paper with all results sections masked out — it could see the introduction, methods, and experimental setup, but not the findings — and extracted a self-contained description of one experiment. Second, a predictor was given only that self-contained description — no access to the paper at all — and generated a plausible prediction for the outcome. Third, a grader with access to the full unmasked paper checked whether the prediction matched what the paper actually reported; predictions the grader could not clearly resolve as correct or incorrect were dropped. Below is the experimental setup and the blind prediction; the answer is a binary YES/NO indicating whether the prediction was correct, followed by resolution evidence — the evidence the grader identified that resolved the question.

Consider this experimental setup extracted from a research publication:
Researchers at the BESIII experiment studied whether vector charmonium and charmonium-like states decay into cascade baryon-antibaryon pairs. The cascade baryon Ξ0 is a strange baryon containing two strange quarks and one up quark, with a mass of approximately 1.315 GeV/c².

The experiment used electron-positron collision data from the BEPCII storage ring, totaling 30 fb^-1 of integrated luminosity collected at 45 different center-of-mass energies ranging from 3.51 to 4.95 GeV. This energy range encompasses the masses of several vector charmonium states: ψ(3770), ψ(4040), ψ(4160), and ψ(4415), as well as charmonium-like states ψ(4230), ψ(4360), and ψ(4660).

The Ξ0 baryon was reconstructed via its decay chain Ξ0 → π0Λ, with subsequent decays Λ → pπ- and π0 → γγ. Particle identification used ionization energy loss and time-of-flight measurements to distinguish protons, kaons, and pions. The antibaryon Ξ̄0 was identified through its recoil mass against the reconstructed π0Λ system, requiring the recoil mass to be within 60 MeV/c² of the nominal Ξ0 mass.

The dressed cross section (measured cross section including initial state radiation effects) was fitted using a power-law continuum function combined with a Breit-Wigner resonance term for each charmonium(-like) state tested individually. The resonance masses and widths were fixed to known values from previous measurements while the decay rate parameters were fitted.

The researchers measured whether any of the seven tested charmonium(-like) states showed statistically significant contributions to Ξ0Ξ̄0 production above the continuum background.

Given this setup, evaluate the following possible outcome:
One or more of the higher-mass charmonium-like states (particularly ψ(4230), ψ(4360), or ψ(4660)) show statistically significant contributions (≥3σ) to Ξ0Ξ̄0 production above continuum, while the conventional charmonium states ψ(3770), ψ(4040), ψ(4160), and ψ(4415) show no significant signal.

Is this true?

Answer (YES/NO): NO